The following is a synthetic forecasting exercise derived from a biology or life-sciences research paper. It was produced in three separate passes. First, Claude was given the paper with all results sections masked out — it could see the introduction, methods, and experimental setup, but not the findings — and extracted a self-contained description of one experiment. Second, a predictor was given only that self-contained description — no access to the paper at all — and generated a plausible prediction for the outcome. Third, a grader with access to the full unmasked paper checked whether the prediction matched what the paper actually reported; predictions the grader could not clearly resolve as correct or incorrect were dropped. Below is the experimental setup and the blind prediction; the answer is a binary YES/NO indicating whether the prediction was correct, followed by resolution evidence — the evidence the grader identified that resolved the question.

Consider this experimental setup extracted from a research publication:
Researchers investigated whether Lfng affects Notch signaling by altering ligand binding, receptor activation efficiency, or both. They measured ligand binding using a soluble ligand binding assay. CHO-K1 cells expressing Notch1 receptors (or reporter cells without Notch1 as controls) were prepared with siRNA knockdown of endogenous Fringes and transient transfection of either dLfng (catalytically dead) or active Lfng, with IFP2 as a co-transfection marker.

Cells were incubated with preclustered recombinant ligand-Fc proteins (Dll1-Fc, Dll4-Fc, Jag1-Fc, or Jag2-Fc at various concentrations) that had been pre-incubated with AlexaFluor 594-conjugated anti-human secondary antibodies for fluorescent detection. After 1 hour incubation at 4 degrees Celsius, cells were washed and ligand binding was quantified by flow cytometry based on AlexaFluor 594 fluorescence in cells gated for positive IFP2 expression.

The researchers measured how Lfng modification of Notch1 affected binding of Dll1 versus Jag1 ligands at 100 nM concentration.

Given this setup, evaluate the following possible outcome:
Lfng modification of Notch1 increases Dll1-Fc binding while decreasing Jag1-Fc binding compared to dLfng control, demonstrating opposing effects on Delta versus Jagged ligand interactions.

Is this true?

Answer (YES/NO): NO